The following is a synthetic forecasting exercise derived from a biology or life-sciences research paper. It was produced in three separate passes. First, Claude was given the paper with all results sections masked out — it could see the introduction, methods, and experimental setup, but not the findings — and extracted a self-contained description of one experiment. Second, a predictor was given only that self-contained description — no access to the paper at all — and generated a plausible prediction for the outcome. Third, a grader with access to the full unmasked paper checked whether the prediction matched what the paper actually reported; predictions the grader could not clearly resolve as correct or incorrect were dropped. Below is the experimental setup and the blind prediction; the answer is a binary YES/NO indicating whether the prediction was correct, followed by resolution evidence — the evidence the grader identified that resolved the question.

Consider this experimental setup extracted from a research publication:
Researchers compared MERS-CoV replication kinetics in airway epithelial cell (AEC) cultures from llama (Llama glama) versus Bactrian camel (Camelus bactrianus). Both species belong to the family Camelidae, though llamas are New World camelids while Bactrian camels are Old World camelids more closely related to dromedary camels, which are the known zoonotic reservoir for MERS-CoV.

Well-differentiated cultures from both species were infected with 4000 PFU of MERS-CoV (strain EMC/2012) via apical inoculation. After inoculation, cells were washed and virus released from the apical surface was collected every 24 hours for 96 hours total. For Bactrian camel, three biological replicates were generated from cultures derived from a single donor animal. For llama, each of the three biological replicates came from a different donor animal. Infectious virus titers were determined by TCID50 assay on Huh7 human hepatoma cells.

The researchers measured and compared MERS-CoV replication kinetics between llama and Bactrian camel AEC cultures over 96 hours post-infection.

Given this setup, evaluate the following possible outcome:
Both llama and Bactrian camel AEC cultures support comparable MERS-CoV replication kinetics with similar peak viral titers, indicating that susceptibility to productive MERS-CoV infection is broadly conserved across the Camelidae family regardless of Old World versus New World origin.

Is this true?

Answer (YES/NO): NO